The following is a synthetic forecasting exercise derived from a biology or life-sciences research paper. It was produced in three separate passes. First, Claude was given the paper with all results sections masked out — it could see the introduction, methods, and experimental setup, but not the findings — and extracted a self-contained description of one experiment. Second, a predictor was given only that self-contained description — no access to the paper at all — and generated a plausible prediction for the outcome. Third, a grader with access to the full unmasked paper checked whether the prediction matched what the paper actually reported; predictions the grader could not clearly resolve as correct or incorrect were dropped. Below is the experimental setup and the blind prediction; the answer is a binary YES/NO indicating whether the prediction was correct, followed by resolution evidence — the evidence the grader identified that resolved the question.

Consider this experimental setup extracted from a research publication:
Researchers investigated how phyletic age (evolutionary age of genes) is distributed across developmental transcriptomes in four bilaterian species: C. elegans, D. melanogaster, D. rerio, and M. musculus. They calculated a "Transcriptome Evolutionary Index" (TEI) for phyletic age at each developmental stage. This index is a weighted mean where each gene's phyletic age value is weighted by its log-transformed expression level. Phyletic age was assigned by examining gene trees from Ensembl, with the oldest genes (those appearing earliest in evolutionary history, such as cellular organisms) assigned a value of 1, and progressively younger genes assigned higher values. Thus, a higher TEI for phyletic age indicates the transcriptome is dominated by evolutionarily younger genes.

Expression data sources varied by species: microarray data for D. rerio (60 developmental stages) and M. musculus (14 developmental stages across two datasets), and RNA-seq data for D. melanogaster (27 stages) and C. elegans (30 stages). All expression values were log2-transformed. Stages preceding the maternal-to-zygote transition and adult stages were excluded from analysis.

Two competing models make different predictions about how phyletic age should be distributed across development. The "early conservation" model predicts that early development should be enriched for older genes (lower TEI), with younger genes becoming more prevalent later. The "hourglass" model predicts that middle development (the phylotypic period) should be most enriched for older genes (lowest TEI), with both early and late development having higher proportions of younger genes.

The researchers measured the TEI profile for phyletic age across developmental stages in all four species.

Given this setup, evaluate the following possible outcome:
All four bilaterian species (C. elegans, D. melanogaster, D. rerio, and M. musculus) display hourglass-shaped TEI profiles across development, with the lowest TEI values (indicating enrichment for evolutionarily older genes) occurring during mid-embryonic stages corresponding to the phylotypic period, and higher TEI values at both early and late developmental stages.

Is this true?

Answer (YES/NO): NO